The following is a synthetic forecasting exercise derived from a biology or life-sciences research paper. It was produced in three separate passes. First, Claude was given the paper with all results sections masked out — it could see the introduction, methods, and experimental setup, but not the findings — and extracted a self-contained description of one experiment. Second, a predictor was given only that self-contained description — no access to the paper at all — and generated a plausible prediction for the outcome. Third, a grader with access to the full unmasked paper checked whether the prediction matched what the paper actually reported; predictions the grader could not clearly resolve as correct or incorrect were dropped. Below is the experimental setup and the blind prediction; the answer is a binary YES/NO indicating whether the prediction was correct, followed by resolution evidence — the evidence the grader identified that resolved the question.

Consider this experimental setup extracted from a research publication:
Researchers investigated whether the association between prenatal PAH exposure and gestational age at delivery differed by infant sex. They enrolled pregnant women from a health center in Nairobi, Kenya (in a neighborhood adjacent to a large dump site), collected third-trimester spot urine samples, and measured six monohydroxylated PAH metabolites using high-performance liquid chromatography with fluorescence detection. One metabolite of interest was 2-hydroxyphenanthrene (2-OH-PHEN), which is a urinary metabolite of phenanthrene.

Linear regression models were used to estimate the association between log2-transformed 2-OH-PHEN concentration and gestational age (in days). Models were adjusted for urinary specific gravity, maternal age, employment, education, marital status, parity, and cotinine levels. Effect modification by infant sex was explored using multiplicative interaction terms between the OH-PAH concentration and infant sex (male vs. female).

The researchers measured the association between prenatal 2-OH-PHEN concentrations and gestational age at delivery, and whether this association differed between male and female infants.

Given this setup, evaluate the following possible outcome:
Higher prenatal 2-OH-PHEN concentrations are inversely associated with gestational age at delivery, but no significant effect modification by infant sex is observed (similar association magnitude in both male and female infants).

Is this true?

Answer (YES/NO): NO